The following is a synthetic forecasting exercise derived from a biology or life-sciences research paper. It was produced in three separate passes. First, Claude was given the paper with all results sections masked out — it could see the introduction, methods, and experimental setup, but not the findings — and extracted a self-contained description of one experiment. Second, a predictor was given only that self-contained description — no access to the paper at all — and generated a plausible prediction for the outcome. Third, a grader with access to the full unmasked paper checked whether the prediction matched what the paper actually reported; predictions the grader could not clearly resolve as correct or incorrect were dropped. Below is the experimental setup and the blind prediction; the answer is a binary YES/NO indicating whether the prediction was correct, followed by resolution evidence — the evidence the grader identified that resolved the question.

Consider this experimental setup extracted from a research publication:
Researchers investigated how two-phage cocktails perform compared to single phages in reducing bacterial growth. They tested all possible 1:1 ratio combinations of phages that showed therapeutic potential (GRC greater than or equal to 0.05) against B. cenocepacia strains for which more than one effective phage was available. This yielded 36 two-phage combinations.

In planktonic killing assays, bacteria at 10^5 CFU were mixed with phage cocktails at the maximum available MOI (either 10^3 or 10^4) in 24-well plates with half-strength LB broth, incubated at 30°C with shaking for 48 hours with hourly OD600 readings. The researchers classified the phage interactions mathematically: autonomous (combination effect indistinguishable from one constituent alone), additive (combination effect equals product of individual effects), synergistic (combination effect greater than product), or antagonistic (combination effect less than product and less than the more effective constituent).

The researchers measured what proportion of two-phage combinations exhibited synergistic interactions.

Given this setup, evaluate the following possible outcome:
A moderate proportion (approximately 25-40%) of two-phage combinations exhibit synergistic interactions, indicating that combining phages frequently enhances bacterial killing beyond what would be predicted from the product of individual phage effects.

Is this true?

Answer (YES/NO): NO